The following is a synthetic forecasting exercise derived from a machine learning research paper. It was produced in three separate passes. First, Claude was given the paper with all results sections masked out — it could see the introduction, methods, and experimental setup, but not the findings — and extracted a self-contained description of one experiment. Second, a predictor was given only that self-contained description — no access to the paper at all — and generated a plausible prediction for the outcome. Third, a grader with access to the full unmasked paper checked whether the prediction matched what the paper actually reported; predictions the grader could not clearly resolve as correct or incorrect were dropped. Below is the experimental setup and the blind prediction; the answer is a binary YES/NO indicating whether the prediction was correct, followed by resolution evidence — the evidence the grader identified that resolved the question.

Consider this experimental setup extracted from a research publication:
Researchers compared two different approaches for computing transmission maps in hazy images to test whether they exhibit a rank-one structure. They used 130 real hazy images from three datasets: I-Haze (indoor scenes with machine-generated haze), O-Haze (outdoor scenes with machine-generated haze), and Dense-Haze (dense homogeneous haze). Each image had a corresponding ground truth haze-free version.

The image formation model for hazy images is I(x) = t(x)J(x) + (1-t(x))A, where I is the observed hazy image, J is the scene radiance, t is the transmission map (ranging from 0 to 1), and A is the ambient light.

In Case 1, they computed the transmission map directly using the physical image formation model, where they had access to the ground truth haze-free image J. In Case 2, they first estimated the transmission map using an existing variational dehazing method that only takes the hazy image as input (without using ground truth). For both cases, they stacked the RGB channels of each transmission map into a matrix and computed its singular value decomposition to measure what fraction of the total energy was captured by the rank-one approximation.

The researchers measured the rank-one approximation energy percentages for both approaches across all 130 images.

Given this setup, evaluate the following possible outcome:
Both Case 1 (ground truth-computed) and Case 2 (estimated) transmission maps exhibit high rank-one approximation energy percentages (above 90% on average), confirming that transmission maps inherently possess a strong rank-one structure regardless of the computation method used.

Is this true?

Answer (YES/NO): YES